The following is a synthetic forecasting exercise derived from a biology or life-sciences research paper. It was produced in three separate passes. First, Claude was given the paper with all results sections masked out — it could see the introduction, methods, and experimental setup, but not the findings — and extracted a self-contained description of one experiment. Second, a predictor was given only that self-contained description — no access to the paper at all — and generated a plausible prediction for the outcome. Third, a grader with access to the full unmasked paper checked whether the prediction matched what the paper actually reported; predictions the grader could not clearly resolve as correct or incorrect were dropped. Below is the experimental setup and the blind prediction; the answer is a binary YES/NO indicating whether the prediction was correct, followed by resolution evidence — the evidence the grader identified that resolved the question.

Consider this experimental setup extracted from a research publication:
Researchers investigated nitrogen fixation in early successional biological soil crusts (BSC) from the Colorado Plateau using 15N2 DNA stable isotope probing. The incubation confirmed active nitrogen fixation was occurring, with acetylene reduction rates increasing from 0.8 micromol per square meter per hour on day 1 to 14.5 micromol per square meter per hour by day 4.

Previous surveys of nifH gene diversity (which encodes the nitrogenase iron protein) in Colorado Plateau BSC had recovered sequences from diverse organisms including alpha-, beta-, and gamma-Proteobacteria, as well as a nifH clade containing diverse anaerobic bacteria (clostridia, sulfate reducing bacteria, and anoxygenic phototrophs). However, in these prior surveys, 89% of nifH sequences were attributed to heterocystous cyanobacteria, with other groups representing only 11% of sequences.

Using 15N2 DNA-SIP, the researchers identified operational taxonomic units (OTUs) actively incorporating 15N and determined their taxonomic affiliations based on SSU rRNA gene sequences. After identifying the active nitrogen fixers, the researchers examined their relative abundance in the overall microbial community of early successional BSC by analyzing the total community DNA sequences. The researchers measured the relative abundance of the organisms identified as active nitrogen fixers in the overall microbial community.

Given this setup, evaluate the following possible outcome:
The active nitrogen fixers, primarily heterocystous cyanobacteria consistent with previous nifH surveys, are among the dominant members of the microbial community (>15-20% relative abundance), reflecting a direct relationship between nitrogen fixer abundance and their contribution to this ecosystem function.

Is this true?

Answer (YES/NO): NO